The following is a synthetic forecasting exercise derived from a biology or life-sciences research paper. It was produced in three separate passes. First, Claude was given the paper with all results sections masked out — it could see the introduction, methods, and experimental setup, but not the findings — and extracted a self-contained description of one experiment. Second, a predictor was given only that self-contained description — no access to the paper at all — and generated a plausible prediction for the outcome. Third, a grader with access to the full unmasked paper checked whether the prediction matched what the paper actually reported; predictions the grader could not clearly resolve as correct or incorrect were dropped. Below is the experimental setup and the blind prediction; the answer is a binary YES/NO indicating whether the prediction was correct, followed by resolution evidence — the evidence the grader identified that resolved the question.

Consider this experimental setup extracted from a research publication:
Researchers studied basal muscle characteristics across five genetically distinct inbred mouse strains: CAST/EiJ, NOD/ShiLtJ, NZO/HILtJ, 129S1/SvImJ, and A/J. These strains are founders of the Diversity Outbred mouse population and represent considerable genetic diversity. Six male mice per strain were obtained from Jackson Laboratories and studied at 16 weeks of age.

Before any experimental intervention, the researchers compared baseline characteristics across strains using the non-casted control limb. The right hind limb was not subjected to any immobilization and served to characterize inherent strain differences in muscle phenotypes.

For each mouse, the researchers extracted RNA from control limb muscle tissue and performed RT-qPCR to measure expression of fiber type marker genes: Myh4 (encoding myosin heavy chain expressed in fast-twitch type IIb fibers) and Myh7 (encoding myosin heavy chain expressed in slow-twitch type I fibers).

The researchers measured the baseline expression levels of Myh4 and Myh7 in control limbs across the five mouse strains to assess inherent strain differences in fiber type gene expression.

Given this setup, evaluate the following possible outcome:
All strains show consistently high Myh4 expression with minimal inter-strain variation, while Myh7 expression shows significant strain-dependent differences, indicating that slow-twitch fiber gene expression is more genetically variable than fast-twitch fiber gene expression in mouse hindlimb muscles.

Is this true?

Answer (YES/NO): NO